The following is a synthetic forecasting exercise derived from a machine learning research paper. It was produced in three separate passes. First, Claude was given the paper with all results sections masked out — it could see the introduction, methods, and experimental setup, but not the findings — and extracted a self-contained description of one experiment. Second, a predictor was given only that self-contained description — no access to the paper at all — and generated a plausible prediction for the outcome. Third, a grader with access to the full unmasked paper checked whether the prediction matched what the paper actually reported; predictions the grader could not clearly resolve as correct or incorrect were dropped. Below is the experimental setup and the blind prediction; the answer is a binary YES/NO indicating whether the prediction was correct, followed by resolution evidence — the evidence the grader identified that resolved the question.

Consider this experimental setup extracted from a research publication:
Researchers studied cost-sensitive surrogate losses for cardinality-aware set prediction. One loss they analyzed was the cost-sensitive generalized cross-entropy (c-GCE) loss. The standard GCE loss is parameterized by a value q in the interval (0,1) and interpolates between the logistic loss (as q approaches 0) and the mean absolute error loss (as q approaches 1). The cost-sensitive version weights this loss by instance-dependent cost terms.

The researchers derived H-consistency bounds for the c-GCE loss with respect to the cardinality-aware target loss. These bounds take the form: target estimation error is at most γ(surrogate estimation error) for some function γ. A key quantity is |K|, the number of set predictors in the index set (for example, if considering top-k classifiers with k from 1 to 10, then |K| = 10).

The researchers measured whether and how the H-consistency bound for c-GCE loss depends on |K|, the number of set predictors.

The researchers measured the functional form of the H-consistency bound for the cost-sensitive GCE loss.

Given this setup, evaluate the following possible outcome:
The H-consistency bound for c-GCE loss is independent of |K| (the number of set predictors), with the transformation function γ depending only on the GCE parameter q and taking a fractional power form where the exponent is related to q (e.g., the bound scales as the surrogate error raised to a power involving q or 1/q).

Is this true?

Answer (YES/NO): NO